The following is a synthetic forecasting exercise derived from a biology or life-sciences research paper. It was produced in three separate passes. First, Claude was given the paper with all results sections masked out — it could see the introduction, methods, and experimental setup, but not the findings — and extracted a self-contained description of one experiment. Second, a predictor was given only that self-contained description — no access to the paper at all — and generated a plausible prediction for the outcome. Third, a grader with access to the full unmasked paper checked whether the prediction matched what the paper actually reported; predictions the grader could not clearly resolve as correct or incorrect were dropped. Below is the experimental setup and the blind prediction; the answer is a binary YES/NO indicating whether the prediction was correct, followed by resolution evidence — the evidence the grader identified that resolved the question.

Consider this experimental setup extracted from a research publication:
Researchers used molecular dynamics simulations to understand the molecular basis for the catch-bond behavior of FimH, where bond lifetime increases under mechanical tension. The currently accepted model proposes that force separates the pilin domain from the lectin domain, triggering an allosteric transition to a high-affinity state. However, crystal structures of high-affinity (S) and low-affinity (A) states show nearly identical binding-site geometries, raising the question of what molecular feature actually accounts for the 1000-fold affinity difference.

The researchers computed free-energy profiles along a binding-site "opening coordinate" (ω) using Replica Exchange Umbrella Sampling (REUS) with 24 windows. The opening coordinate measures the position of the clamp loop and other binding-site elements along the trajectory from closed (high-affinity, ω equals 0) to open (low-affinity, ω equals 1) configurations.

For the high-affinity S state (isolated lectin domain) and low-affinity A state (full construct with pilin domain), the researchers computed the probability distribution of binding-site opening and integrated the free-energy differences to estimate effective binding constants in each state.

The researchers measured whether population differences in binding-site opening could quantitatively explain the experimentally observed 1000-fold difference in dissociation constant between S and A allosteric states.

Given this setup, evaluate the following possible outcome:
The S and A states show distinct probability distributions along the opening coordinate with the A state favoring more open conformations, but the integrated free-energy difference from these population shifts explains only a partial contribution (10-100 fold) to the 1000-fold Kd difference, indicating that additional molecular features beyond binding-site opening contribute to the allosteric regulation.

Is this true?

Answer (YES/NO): YES